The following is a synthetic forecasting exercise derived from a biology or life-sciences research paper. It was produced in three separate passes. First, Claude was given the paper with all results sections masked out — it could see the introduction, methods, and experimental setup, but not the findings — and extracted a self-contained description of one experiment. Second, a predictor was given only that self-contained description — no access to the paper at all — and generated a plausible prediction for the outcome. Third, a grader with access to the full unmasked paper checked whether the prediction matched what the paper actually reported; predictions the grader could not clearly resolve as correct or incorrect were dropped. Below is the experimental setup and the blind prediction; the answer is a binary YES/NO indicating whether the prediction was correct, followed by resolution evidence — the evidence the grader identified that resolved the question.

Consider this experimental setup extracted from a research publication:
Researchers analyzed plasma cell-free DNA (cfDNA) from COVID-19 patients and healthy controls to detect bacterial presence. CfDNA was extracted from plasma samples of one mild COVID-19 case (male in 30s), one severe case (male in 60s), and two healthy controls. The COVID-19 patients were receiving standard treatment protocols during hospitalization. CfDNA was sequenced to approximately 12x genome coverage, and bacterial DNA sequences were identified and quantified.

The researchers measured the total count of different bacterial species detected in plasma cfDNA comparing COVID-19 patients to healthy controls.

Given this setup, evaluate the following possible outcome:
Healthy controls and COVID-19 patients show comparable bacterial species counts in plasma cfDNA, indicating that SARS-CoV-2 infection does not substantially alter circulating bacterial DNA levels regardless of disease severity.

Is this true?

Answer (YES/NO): NO